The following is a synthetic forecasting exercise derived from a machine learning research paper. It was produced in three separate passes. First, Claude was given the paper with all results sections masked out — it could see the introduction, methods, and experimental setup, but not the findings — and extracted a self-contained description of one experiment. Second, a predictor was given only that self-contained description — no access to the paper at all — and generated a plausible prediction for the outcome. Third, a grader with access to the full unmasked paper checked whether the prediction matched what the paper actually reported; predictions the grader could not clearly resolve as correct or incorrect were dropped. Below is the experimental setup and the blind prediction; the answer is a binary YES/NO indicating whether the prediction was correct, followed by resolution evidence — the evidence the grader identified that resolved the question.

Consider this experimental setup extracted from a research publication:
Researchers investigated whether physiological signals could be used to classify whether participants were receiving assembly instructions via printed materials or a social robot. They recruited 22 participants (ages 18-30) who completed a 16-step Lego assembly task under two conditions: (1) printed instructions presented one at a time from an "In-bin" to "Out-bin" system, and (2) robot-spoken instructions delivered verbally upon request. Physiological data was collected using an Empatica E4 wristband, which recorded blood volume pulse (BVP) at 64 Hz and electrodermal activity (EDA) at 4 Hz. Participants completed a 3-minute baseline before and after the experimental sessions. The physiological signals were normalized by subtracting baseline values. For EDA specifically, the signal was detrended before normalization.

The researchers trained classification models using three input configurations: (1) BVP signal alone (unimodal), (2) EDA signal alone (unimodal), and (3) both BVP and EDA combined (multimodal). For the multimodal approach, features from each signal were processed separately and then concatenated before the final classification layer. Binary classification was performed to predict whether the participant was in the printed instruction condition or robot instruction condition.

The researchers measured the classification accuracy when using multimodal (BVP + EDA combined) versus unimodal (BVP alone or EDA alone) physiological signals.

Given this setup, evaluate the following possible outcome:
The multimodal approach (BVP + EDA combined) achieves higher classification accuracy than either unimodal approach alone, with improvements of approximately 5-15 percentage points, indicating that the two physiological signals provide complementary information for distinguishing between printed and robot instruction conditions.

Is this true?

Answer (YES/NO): NO